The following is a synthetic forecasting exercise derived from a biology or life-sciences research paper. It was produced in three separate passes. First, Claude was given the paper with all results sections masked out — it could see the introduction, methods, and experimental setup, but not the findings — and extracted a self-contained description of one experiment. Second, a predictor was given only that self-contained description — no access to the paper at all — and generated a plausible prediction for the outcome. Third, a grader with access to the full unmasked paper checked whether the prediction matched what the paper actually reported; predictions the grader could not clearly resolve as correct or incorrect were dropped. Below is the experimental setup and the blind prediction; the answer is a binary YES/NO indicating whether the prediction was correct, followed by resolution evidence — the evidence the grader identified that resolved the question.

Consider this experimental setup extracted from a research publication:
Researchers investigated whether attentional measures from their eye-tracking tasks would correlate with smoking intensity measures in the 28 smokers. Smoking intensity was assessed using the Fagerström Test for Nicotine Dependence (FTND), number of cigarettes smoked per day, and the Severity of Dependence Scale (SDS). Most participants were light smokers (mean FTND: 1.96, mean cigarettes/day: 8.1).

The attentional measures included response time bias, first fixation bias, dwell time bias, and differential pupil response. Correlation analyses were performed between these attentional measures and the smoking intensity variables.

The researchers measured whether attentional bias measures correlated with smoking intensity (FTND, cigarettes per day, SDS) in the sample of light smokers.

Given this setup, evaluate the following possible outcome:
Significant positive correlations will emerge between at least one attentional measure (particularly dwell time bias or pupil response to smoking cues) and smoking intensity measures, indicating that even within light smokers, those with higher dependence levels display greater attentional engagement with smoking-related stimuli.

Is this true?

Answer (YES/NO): NO